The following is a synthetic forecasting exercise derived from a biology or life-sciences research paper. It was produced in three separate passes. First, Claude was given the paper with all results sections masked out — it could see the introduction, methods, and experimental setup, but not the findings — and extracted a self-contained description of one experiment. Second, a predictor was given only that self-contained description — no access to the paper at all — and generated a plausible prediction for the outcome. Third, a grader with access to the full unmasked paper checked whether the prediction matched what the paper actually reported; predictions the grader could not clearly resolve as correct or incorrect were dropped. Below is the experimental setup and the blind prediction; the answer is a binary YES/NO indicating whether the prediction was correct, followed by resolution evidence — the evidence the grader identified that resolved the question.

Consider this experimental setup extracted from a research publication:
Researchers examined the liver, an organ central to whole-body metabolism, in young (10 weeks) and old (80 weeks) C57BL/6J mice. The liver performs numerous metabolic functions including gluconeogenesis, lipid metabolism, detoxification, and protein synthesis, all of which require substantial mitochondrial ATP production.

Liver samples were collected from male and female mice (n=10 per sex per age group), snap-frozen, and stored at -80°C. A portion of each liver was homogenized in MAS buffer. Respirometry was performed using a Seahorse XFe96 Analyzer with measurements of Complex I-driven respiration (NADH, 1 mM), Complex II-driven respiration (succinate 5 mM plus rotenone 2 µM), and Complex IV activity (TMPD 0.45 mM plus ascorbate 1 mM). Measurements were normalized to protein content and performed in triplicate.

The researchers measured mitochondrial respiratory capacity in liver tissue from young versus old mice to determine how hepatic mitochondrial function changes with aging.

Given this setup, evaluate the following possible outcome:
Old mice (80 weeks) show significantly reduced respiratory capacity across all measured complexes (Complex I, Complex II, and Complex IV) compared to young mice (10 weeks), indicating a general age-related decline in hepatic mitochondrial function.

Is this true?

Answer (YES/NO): NO